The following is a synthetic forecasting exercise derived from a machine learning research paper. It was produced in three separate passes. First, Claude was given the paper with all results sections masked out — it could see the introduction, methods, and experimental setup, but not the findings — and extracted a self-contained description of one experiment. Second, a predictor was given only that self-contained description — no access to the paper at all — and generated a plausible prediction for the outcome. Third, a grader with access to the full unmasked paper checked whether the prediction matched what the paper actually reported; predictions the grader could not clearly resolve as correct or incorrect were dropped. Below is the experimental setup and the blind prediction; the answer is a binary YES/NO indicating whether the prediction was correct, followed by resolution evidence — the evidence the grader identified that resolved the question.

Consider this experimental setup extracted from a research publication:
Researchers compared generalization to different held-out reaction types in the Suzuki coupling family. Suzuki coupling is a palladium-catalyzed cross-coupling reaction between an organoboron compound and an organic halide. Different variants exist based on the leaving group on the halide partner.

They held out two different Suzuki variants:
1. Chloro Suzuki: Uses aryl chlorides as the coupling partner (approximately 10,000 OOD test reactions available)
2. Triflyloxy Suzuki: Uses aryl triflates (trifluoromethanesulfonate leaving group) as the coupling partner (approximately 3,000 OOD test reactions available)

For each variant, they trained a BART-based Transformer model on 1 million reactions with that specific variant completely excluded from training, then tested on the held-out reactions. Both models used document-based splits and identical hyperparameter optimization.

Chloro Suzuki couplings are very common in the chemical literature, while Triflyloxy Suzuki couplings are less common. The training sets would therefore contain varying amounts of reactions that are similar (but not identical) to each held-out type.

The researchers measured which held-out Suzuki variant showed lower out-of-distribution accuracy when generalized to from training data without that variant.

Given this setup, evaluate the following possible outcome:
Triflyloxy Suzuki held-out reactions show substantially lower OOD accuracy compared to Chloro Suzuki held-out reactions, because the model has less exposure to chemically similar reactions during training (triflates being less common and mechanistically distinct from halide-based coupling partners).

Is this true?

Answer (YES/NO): NO